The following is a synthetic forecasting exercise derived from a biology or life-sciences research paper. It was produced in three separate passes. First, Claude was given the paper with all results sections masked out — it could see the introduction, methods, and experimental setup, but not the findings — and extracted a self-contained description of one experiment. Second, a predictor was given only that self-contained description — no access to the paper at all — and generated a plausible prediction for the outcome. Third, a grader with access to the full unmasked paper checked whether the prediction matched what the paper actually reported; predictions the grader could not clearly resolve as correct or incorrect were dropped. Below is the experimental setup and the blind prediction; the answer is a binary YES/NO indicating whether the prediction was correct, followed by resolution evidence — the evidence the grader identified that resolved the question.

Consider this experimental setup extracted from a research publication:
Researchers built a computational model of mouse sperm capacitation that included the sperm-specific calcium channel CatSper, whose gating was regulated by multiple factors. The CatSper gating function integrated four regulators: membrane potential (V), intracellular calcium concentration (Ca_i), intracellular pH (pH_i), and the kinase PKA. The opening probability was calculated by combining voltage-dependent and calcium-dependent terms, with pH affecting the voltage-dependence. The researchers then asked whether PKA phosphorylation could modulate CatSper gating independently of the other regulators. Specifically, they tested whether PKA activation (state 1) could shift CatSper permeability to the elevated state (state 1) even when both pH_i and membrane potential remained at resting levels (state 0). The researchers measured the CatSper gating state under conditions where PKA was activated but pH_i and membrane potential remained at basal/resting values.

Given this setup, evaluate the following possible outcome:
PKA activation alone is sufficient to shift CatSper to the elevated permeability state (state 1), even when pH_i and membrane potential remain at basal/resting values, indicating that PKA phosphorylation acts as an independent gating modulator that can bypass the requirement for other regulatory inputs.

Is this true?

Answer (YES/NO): YES